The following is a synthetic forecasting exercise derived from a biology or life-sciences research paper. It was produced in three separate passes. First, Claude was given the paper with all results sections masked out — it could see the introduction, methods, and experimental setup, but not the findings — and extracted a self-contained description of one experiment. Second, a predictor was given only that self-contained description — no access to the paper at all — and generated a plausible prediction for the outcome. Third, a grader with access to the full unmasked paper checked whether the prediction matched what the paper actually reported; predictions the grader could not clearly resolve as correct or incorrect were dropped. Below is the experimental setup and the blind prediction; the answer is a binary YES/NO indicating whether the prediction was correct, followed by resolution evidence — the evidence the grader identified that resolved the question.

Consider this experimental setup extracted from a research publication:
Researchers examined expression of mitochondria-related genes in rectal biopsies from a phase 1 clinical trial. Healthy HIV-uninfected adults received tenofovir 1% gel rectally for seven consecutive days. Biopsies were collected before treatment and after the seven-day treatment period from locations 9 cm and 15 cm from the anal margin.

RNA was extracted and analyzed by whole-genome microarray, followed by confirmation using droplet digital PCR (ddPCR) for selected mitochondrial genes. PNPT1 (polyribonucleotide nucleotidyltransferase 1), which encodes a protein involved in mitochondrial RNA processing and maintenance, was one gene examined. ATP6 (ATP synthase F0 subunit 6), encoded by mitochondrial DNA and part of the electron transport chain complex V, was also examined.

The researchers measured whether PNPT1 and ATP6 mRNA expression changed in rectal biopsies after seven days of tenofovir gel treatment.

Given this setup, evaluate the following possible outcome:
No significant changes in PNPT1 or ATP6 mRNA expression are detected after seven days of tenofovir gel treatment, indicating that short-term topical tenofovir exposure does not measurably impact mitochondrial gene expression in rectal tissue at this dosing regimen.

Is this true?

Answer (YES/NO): NO